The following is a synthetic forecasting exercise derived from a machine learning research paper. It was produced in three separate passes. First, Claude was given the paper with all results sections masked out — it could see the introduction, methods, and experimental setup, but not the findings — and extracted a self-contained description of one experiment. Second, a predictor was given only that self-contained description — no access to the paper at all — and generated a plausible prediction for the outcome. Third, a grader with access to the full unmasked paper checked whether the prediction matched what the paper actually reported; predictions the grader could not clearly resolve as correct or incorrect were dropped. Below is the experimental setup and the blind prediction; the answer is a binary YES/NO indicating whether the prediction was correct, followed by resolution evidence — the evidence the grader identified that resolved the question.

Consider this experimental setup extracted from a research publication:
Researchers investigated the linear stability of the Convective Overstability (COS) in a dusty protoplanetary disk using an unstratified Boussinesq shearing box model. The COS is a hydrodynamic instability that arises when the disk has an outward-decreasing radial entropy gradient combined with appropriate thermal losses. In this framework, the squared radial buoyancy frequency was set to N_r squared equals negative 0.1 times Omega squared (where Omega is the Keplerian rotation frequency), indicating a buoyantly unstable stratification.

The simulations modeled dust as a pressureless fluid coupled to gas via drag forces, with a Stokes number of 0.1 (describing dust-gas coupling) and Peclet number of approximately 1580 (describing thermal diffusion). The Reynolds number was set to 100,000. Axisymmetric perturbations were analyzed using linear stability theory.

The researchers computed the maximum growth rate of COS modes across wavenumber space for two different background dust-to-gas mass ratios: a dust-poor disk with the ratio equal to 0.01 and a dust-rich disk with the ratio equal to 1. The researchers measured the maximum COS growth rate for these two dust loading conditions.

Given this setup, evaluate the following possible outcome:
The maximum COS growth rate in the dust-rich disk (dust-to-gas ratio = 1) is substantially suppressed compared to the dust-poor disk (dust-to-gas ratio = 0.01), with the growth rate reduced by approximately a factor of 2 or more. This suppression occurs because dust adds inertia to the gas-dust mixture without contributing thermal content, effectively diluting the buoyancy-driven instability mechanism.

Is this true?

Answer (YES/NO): YES